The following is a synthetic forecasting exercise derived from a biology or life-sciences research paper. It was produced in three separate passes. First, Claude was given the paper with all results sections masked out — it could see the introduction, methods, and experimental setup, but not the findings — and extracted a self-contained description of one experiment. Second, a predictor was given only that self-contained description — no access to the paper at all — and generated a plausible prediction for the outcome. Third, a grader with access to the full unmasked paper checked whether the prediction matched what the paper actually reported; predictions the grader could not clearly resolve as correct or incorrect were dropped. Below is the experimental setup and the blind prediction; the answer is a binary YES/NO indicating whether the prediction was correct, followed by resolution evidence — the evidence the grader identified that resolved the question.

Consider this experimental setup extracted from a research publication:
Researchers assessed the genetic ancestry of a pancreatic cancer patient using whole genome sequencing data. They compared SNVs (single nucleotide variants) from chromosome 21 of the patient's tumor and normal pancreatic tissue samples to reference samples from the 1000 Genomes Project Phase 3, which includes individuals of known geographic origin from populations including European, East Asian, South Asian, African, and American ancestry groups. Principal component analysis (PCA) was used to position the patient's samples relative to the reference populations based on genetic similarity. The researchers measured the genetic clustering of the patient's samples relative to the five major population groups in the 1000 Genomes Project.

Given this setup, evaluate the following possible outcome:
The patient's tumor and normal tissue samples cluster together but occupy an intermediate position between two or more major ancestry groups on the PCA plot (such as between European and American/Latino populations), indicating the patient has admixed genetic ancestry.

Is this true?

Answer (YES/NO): NO